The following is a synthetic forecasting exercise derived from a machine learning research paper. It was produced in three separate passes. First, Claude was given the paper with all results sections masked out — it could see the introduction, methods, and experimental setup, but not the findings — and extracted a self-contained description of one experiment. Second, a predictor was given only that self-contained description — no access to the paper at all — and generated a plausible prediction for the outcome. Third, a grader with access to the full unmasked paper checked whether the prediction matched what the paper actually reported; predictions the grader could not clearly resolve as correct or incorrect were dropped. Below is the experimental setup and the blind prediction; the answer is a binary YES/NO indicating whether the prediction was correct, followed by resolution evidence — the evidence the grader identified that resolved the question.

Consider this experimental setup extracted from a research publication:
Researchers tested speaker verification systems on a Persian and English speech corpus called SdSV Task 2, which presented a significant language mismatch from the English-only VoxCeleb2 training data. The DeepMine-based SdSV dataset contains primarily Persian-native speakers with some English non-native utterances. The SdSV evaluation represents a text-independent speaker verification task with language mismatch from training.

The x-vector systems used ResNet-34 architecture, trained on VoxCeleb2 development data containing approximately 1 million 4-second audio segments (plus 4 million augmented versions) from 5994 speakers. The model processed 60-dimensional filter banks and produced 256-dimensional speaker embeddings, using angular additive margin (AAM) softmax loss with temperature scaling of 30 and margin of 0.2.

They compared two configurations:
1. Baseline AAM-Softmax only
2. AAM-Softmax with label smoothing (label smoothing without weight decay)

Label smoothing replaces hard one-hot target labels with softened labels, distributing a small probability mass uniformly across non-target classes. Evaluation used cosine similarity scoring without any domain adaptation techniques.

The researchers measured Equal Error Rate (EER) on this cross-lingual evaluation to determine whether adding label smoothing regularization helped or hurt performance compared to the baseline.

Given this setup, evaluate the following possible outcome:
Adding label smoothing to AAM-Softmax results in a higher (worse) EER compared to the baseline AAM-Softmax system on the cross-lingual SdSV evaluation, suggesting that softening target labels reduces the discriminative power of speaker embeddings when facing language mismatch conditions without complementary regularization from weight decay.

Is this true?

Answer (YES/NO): NO